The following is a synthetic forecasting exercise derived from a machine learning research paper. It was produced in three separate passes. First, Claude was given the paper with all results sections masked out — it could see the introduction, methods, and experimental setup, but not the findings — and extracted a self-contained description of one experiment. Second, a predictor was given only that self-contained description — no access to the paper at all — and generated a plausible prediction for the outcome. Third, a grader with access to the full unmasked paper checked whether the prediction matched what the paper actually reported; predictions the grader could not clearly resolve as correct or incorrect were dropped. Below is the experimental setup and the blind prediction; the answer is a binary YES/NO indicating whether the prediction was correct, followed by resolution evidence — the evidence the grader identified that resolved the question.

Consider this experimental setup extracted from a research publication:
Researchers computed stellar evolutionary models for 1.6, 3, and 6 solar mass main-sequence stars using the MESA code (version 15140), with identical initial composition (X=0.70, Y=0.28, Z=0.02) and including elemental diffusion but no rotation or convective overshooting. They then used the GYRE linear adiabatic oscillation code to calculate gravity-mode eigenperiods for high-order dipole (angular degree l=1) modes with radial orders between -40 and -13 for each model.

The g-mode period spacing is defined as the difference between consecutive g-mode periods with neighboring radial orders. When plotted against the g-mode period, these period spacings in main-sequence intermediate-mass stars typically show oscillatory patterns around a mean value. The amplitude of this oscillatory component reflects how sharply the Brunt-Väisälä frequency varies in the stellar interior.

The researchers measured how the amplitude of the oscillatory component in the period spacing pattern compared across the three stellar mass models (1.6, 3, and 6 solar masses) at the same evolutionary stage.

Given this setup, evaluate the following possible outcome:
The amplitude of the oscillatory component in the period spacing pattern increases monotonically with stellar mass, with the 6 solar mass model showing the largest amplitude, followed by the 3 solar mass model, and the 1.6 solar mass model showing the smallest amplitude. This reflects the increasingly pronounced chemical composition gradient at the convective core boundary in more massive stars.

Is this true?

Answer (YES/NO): YES